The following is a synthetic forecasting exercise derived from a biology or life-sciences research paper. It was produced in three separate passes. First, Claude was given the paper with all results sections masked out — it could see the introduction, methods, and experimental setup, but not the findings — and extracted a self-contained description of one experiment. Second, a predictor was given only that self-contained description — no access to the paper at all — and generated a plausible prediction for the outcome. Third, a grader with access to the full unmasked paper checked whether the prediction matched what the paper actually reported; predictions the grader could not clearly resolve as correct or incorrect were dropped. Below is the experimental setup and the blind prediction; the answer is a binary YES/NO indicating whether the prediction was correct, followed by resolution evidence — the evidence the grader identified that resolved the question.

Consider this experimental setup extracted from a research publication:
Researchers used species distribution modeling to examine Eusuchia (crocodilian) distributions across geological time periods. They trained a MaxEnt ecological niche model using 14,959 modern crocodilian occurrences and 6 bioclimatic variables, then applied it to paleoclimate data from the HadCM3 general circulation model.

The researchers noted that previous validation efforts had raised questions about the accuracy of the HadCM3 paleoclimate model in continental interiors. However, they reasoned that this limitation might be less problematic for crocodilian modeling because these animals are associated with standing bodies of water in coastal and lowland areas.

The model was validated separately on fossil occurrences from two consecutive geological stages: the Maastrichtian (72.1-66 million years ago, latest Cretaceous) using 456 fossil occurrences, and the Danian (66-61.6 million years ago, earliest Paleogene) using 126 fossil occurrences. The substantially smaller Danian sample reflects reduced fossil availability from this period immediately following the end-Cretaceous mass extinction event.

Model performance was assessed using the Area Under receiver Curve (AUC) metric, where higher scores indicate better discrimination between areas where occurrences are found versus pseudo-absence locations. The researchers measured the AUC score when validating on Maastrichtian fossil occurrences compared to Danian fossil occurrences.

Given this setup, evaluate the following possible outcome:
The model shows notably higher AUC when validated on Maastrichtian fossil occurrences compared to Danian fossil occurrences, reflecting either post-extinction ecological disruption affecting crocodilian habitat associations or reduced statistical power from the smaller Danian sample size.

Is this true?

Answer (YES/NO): NO